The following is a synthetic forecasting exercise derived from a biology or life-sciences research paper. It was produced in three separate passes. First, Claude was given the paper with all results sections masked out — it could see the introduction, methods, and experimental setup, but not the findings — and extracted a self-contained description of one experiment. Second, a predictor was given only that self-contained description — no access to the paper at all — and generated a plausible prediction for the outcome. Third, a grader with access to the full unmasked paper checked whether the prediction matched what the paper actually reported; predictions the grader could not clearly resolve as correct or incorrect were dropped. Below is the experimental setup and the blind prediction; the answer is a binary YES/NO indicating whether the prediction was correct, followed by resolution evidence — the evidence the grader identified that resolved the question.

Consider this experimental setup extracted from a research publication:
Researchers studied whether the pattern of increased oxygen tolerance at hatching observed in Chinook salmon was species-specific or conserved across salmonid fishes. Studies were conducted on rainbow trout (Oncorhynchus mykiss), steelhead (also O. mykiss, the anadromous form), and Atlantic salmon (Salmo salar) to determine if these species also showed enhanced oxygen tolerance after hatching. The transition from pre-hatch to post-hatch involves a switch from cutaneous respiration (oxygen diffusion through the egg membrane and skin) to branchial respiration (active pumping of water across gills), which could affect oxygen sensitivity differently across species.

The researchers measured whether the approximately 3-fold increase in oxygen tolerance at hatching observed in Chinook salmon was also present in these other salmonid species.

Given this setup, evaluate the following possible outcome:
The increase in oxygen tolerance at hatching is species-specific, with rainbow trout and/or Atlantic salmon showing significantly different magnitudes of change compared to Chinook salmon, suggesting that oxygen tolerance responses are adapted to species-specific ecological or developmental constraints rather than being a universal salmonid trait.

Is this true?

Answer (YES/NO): NO